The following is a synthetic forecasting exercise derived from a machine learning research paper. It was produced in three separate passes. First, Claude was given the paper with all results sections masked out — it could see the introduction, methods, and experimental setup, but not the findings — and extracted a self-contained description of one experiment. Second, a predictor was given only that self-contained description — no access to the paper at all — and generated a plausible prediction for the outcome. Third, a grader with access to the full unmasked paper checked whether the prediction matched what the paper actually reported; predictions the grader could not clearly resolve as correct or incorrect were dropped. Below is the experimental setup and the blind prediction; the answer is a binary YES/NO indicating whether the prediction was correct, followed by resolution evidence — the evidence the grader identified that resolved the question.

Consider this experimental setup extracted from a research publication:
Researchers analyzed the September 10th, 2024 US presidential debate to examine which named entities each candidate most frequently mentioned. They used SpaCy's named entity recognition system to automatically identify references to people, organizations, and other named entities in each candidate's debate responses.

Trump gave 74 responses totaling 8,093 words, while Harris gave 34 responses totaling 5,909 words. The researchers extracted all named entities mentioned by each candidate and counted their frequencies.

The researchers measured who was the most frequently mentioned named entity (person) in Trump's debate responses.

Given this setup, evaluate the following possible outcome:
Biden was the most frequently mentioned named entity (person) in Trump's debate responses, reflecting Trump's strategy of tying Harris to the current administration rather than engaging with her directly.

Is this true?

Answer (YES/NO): YES